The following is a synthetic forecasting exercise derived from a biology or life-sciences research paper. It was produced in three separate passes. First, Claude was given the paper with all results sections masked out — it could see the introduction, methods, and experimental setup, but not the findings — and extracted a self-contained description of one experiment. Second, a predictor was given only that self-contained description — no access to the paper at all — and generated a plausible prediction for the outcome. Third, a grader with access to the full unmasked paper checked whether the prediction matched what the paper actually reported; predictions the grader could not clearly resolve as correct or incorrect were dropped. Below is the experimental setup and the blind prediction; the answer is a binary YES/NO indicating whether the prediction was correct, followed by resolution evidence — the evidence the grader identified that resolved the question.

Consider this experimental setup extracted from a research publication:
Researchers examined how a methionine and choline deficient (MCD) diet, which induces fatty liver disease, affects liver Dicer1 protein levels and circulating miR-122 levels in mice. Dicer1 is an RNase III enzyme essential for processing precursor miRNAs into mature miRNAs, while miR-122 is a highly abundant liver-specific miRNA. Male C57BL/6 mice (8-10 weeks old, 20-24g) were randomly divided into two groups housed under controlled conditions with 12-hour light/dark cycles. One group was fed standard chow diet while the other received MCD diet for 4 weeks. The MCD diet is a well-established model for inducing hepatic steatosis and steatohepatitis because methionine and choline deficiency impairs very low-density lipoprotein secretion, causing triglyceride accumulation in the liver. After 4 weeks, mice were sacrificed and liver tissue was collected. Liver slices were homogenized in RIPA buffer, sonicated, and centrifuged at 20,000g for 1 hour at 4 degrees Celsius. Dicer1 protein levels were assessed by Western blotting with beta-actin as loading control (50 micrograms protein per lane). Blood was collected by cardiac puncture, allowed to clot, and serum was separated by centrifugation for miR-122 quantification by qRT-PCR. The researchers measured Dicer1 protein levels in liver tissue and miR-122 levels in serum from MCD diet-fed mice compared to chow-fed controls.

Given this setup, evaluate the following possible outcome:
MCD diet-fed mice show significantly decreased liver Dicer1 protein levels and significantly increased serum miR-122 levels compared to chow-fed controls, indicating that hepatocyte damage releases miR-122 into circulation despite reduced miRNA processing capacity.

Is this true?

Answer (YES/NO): YES